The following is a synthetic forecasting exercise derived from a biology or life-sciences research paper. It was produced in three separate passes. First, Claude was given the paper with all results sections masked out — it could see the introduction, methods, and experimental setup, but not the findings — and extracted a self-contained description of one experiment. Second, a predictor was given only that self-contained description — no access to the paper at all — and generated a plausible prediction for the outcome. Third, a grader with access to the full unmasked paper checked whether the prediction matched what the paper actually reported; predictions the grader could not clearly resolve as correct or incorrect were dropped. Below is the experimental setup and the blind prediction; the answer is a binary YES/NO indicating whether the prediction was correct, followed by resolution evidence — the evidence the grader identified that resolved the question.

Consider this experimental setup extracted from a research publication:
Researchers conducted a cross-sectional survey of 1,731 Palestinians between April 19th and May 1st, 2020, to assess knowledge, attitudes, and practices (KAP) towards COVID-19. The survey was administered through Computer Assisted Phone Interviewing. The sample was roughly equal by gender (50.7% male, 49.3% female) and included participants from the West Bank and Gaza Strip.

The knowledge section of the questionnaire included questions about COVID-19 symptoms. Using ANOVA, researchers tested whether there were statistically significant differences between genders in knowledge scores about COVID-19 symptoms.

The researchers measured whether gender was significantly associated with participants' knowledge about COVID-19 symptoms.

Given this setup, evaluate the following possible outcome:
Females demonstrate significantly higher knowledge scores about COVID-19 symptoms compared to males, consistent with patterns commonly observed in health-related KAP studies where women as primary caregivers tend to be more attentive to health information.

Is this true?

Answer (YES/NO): NO